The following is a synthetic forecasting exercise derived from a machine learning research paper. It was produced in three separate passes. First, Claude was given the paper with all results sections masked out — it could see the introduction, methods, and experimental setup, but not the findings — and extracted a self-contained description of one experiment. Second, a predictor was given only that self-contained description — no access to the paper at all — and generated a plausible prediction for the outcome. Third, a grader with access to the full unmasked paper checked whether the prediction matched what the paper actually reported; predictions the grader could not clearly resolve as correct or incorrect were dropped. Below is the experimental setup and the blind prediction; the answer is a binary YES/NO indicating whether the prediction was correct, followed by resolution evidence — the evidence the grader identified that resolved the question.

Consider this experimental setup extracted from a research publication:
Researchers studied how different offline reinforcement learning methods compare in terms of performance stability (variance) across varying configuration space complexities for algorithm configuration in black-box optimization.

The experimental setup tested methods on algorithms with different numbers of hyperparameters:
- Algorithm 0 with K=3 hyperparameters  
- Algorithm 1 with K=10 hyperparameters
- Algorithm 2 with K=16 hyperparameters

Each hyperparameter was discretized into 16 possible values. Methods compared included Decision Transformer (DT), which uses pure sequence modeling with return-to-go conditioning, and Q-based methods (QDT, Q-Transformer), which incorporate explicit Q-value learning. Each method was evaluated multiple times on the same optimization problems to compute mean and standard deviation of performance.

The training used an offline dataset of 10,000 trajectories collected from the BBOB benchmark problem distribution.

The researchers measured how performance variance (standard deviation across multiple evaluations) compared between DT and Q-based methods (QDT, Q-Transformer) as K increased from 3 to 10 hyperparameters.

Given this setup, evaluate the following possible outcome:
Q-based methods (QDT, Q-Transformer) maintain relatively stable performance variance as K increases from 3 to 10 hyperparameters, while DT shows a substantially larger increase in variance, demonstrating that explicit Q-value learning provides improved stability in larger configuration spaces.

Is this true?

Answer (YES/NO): YES